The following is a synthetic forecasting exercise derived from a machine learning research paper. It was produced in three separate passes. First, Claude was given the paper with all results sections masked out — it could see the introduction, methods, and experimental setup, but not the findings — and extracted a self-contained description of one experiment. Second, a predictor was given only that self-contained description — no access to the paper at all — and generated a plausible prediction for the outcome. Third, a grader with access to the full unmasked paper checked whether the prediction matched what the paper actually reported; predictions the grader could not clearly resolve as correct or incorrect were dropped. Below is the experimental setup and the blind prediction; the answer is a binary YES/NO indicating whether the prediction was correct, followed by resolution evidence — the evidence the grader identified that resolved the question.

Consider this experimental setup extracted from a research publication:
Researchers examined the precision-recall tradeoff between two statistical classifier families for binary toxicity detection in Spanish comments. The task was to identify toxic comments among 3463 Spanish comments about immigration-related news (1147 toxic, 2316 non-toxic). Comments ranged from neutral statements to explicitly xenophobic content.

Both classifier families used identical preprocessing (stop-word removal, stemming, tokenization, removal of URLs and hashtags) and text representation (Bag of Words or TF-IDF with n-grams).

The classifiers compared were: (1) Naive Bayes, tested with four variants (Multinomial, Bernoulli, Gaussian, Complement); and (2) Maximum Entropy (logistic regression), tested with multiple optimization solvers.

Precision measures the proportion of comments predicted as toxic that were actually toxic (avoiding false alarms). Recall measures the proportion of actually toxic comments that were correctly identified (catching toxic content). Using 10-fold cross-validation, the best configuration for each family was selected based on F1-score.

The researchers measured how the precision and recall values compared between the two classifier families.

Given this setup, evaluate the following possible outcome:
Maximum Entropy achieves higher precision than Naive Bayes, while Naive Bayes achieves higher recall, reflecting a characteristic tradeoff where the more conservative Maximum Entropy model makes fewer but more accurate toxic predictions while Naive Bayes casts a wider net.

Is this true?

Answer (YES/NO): YES